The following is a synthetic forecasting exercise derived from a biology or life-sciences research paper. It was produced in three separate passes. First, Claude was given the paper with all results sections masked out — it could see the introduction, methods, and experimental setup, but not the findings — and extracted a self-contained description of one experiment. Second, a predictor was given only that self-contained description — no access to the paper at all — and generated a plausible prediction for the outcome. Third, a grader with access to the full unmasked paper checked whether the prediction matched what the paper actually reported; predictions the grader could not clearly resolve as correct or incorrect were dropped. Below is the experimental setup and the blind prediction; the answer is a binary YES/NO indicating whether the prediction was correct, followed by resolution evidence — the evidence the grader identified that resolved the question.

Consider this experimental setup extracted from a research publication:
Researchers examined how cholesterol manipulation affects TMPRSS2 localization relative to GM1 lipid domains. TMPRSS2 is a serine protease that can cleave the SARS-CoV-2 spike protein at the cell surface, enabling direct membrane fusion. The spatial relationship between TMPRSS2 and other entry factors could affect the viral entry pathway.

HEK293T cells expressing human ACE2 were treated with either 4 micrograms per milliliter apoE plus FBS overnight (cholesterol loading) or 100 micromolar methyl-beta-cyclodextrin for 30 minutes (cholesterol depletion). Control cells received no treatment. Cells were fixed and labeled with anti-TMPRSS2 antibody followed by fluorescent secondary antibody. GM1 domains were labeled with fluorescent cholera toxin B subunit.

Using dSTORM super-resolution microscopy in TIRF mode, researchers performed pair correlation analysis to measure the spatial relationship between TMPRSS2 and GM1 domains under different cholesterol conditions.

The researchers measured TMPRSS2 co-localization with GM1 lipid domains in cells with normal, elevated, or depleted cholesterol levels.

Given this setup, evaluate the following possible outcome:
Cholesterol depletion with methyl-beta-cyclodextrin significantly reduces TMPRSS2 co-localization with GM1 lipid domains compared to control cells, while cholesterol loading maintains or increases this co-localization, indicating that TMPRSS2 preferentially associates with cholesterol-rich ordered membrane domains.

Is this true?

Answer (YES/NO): NO